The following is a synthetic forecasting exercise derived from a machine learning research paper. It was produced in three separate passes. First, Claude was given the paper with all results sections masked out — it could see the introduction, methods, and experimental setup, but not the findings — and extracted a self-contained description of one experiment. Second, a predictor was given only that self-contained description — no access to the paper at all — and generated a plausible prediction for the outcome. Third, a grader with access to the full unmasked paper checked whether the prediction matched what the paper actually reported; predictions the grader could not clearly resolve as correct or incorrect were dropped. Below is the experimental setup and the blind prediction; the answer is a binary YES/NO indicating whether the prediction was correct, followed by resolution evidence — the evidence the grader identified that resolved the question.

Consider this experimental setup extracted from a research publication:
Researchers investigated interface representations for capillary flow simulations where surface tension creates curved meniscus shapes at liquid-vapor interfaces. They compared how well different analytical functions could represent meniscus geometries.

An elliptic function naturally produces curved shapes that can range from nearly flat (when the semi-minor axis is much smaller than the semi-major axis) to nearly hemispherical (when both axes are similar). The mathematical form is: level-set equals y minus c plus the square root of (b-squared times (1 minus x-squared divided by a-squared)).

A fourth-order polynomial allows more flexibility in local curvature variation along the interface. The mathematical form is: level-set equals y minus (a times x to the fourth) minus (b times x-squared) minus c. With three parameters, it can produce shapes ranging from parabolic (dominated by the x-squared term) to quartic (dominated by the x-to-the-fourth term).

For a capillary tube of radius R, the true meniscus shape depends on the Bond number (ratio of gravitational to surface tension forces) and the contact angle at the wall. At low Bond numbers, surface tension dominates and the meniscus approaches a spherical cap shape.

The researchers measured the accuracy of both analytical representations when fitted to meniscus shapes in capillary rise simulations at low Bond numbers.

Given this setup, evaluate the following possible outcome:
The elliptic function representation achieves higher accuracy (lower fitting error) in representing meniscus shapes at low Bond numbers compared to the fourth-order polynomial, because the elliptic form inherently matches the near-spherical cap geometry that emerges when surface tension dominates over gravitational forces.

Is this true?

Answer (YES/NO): YES